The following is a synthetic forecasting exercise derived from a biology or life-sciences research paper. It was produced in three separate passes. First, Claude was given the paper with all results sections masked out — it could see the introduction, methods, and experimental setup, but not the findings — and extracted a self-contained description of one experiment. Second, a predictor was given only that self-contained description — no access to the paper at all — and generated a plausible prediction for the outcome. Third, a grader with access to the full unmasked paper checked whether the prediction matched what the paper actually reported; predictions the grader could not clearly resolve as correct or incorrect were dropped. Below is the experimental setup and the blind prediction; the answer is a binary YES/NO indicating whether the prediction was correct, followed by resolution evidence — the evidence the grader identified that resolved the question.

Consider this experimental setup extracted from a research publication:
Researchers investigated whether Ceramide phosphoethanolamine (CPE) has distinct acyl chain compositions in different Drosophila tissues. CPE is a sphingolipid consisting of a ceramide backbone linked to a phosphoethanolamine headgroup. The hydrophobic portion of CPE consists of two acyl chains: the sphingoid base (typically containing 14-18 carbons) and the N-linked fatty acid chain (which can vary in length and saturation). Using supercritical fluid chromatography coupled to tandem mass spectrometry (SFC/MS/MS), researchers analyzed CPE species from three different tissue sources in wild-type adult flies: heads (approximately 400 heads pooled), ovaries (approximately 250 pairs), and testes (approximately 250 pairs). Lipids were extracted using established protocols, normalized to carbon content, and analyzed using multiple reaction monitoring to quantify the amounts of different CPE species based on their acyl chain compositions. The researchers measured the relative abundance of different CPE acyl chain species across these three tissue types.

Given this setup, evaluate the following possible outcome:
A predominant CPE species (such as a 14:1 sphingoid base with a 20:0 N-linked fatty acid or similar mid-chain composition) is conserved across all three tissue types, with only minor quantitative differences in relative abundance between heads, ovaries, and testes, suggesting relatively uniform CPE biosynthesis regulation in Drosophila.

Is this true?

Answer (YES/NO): NO